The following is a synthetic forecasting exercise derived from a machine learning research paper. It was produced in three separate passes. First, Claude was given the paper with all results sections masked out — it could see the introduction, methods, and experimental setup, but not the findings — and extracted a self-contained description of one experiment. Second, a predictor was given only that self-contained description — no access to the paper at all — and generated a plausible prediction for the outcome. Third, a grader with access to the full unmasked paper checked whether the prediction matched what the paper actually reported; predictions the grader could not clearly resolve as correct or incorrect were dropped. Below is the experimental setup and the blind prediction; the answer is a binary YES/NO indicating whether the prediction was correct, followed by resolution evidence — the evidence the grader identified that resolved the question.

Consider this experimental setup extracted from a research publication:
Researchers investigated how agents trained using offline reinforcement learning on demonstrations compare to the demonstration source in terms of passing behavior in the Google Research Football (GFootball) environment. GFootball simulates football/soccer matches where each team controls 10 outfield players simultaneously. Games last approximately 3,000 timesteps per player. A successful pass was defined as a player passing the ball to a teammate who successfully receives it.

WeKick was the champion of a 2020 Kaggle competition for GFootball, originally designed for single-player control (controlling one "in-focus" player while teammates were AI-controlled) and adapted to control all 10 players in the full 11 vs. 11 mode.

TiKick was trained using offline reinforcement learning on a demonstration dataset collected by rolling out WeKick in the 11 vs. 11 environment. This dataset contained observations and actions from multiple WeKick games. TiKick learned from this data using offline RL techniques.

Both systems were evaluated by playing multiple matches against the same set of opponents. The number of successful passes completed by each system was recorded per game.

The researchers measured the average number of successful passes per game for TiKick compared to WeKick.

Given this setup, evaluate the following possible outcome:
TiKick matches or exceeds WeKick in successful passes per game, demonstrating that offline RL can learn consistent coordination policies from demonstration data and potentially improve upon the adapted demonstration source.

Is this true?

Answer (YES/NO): YES